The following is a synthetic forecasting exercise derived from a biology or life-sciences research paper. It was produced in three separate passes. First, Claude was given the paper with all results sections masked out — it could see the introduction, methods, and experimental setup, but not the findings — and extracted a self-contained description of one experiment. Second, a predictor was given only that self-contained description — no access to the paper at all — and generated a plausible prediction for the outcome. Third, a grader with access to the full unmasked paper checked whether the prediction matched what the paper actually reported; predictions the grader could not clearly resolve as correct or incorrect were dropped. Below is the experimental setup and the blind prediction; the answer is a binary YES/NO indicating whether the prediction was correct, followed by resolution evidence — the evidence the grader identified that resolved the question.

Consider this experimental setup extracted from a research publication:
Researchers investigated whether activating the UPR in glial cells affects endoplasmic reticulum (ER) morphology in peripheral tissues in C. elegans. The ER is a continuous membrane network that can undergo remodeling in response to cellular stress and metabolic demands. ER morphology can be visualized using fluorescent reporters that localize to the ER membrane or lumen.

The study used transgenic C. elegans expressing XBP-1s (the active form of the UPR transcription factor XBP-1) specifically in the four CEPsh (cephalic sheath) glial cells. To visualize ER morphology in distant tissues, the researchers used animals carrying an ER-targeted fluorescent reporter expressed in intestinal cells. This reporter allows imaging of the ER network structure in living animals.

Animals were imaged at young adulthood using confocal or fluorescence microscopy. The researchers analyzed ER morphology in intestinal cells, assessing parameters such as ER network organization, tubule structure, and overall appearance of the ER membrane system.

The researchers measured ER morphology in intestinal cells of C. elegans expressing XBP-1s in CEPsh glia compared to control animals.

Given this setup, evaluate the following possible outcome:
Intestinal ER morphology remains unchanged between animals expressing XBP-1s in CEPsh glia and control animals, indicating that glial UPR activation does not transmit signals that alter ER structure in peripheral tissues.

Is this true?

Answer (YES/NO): NO